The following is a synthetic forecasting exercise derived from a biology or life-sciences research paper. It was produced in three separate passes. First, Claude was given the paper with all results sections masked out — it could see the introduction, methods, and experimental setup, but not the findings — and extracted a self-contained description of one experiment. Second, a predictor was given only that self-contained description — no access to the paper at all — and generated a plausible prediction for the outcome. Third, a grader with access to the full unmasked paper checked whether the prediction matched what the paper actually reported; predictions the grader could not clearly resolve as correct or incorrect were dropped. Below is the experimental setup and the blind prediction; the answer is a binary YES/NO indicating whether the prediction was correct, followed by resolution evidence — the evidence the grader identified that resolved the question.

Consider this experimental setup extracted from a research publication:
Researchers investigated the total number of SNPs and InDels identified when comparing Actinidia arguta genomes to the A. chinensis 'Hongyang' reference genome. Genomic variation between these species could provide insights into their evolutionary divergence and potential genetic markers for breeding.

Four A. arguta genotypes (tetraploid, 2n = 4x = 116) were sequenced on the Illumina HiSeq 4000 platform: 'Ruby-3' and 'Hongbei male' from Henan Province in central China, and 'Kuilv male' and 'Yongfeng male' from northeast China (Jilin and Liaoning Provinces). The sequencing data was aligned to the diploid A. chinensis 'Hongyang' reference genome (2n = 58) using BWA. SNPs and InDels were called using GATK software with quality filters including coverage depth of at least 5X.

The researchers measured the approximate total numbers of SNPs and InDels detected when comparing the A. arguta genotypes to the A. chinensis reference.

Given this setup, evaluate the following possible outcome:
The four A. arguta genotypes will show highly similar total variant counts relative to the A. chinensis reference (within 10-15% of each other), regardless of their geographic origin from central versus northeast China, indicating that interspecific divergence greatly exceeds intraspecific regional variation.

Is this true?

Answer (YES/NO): YES